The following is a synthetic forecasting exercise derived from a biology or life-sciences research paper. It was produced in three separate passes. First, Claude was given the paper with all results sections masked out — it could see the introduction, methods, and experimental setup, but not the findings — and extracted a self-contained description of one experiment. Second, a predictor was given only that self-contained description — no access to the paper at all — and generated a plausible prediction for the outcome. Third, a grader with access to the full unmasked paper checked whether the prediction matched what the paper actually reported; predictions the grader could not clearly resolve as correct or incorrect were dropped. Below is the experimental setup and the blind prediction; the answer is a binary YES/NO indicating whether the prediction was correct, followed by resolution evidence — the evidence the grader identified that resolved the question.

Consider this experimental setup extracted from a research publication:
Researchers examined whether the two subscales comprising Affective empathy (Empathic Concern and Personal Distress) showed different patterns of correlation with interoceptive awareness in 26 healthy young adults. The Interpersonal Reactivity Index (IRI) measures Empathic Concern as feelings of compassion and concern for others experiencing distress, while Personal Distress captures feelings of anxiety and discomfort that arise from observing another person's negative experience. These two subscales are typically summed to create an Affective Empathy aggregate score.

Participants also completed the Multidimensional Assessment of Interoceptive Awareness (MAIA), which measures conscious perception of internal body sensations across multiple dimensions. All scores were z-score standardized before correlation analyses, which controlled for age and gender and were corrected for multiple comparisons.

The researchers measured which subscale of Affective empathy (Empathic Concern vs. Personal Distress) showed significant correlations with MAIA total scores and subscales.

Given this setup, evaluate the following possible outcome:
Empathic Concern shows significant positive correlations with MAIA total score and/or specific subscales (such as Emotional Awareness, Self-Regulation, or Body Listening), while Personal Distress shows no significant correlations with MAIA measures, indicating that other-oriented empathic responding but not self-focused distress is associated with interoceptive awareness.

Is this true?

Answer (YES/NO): NO